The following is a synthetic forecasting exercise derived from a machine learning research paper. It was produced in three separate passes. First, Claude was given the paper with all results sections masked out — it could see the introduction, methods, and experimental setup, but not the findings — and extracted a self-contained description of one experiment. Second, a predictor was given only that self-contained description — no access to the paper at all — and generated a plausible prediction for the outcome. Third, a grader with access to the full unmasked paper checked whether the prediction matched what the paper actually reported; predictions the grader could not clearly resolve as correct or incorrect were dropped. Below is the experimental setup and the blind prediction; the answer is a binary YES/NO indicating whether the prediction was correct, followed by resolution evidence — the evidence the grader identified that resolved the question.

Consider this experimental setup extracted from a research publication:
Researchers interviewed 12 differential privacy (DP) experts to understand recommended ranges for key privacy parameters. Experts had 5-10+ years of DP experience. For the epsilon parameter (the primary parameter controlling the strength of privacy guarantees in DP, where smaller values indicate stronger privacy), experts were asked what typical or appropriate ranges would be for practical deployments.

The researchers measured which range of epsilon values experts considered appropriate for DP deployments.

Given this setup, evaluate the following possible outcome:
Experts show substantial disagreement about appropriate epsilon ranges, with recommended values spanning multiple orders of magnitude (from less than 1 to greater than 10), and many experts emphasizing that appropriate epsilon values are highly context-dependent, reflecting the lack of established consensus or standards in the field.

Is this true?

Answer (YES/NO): YES